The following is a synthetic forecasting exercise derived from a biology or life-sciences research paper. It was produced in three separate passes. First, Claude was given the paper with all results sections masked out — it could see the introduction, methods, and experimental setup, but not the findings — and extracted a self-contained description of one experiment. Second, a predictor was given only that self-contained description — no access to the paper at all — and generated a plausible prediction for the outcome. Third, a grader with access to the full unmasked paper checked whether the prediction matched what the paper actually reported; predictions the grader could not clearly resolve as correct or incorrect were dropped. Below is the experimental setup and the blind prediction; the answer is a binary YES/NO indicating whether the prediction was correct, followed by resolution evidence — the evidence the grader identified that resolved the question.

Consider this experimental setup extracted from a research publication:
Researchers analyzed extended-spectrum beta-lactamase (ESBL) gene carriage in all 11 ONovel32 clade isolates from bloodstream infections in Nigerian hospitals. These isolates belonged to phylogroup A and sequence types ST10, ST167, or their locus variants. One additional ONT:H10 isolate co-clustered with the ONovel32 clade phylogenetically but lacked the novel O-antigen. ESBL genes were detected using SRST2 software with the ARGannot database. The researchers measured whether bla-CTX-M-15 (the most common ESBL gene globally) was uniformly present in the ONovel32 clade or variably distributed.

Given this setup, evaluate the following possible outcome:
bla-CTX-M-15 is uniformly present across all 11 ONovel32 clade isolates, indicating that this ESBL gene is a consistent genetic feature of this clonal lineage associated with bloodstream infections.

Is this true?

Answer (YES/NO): YES